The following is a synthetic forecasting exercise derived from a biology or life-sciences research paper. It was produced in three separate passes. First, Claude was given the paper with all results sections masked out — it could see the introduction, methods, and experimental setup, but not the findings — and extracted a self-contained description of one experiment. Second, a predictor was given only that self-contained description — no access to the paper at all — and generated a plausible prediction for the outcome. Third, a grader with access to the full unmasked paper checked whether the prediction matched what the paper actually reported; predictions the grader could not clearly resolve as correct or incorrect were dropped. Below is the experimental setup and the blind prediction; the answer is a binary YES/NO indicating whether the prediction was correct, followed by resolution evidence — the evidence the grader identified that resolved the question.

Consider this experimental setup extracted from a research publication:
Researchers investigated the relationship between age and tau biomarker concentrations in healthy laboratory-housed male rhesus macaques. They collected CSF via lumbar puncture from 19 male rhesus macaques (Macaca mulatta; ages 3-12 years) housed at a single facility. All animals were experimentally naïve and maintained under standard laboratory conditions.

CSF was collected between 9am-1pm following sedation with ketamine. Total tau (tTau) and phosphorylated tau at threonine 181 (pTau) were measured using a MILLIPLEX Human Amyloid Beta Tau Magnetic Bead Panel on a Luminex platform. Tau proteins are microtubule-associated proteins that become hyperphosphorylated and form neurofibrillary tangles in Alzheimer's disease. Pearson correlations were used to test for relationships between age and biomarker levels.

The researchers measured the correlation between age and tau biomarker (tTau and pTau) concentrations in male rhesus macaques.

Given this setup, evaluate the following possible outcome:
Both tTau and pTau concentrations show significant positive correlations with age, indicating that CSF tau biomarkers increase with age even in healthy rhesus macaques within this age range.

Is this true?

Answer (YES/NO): NO